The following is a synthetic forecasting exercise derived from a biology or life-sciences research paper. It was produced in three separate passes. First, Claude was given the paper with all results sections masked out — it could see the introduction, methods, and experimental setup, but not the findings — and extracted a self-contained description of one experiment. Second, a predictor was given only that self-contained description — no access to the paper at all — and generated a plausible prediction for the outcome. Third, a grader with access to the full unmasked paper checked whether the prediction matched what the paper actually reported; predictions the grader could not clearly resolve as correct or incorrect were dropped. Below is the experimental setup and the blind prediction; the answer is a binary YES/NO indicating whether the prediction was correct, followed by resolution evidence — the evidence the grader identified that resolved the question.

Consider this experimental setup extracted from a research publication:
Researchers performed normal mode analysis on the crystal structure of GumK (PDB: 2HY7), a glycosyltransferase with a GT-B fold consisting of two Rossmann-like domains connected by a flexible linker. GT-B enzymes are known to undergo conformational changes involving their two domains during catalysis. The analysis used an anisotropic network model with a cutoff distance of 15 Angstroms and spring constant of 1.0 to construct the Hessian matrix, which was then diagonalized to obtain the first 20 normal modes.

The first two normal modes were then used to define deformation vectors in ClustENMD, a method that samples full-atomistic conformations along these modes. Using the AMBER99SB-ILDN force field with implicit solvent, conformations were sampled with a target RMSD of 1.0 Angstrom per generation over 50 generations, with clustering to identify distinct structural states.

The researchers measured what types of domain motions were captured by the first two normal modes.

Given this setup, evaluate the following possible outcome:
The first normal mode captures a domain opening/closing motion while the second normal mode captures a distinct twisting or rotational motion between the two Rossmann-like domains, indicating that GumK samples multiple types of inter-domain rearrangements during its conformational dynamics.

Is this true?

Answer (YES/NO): NO